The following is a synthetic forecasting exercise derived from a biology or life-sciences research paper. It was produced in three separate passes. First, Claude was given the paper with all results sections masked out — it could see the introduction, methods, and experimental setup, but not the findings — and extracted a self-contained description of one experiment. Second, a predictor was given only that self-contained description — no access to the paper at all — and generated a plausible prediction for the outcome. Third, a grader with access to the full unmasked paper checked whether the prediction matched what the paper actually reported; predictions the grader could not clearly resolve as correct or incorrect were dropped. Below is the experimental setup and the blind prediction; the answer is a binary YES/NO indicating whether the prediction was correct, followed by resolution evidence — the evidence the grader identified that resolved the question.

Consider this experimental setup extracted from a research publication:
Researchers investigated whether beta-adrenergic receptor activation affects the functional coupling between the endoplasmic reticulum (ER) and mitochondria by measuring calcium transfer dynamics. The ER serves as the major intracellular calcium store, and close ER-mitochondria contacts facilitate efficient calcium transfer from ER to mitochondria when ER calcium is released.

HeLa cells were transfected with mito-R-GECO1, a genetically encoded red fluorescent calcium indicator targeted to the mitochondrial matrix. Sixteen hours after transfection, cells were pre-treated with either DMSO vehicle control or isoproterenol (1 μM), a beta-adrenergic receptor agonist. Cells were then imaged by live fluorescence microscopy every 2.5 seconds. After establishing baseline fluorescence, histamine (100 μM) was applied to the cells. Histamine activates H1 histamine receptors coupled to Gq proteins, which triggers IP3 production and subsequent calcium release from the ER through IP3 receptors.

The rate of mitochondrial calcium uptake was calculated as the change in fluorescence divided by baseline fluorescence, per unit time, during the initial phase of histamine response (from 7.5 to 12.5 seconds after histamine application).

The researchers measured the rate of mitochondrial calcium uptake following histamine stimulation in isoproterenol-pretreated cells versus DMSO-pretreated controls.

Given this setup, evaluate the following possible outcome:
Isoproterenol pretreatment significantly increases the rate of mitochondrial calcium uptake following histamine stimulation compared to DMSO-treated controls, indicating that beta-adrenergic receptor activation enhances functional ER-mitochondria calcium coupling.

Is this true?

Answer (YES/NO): YES